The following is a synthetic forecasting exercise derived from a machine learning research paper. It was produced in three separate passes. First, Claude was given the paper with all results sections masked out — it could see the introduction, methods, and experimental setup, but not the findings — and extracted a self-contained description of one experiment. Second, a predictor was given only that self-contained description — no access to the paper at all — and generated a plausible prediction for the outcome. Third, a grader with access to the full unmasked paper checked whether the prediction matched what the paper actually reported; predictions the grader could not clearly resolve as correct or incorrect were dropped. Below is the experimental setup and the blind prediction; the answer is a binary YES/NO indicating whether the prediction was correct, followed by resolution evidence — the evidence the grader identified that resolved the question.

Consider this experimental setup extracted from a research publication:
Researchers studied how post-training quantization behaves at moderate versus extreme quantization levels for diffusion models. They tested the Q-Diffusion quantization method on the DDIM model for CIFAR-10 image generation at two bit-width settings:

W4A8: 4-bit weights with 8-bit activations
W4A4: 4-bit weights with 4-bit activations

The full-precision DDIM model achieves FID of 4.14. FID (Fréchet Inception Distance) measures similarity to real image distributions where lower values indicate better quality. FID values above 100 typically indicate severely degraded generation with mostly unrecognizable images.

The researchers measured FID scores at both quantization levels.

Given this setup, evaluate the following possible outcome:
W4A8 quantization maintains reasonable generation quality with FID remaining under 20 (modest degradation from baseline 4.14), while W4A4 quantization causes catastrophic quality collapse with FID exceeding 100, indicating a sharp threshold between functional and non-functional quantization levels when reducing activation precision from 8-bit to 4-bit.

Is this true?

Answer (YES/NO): YES